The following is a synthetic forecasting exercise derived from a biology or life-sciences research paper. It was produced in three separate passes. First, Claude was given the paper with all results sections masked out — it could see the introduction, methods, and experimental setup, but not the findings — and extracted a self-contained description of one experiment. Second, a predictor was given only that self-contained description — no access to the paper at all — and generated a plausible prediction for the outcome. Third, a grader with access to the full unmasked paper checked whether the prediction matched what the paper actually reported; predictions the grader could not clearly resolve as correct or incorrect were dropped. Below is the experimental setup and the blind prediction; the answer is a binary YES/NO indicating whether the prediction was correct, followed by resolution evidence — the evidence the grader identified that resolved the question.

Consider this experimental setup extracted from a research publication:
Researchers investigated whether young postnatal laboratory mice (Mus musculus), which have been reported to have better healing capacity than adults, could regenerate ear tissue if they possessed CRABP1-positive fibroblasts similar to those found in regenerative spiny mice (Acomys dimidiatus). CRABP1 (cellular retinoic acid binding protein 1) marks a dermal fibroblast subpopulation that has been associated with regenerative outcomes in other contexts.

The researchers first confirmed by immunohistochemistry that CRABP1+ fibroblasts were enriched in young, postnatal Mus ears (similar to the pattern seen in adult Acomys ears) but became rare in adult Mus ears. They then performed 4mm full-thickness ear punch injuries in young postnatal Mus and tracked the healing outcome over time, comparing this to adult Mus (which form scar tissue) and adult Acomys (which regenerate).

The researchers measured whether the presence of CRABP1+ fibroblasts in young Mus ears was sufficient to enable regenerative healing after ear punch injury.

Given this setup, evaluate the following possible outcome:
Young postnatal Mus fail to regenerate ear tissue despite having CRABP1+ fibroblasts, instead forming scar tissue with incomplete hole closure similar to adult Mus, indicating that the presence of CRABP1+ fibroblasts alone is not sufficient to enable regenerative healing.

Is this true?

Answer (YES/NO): YES